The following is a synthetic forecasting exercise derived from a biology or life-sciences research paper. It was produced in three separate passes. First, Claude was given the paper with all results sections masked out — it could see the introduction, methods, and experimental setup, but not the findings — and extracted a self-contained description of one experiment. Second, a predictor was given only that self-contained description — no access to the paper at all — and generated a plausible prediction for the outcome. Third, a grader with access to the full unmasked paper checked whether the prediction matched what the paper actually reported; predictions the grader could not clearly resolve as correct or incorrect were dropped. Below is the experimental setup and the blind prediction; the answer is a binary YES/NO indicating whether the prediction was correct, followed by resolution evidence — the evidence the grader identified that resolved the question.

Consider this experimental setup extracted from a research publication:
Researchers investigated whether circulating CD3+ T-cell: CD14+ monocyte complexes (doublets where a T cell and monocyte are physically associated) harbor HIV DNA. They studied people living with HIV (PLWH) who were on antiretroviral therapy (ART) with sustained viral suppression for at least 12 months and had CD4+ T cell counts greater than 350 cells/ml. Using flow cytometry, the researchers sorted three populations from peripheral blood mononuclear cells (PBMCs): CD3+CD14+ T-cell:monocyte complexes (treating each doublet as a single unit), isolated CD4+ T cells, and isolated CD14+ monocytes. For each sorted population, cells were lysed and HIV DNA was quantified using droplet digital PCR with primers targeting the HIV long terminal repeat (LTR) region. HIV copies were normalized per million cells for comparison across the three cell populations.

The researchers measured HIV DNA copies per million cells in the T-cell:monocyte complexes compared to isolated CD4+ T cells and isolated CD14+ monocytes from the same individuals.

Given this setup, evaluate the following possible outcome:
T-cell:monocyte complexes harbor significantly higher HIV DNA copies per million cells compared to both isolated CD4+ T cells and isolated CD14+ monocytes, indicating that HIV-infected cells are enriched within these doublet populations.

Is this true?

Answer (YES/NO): YES